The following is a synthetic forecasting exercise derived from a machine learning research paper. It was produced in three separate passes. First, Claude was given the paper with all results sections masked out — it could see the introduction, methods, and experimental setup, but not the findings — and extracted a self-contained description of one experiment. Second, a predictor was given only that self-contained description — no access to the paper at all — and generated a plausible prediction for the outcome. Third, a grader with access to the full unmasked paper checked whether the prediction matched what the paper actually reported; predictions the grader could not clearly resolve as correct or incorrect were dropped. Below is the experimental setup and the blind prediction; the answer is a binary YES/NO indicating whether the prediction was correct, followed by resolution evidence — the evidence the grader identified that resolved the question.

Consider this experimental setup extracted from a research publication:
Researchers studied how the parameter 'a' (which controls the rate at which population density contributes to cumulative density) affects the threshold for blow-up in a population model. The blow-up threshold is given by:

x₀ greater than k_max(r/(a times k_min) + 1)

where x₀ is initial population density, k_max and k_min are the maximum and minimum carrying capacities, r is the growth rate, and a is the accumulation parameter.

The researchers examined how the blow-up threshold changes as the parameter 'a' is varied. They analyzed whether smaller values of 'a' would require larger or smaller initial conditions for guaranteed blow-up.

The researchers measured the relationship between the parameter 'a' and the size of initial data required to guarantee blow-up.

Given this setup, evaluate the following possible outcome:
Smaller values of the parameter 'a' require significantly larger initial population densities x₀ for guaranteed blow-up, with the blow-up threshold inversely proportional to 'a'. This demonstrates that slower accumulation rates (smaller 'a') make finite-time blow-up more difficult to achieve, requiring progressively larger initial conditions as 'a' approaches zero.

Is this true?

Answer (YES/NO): YES